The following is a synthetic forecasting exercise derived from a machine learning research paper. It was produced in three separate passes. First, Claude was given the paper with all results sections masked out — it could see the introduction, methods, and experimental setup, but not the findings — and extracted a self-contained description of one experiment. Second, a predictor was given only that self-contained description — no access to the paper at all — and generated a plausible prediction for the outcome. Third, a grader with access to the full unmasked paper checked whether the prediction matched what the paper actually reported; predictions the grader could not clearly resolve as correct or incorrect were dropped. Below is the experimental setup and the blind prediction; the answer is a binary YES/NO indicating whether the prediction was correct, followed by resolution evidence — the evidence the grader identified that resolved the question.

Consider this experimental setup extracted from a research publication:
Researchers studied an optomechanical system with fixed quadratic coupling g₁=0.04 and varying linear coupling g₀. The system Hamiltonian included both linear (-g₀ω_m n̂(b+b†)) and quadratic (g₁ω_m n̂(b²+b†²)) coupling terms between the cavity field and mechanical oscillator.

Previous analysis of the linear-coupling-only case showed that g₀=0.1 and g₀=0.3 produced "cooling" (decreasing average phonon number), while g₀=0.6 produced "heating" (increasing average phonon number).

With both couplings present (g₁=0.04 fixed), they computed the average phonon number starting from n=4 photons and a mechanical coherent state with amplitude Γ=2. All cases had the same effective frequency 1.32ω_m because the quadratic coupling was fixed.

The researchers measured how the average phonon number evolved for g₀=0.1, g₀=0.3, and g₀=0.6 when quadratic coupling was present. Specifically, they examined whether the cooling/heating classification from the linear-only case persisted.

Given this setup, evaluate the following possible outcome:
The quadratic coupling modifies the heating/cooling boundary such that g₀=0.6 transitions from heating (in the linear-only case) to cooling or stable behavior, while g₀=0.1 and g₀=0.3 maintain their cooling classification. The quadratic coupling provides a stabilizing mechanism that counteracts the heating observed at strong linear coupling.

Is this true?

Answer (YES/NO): NO